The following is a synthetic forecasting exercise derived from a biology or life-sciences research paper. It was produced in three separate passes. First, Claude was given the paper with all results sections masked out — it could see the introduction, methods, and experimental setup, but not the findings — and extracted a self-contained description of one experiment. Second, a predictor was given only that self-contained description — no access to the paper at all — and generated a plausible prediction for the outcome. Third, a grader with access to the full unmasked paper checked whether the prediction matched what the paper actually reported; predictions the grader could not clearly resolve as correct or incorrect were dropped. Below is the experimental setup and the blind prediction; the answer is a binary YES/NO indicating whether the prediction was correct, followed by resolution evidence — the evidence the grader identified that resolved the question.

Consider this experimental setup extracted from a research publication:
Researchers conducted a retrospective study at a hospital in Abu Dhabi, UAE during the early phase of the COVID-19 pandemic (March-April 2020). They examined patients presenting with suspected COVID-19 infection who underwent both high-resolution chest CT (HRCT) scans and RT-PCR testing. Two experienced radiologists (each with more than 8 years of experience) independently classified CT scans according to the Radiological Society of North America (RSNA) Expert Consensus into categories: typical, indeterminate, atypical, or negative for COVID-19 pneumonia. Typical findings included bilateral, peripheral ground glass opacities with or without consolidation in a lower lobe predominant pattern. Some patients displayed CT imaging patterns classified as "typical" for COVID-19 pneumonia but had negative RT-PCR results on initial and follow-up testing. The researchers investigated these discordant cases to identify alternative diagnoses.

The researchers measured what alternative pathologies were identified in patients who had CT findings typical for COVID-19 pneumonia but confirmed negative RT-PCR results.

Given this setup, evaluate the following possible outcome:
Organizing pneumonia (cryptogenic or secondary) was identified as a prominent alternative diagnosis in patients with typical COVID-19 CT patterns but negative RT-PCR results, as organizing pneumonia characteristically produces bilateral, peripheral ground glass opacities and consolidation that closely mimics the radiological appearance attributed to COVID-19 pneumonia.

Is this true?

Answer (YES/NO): NO